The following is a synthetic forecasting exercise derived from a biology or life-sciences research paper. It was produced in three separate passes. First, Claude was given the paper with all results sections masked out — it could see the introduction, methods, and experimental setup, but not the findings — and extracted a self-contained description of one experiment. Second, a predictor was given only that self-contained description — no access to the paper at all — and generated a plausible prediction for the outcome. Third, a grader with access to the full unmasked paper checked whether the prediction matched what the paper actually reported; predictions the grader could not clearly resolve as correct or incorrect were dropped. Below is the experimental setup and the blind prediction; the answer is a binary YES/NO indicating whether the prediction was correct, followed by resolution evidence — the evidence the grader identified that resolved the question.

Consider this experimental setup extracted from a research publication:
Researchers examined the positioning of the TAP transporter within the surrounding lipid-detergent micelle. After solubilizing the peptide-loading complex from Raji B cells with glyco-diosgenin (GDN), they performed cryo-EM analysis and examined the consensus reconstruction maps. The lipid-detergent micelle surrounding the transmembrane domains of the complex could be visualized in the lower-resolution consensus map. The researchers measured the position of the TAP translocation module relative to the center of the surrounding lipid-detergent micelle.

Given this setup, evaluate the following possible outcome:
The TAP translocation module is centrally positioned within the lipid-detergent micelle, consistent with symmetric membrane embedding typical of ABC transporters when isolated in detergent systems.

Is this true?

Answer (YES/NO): NO